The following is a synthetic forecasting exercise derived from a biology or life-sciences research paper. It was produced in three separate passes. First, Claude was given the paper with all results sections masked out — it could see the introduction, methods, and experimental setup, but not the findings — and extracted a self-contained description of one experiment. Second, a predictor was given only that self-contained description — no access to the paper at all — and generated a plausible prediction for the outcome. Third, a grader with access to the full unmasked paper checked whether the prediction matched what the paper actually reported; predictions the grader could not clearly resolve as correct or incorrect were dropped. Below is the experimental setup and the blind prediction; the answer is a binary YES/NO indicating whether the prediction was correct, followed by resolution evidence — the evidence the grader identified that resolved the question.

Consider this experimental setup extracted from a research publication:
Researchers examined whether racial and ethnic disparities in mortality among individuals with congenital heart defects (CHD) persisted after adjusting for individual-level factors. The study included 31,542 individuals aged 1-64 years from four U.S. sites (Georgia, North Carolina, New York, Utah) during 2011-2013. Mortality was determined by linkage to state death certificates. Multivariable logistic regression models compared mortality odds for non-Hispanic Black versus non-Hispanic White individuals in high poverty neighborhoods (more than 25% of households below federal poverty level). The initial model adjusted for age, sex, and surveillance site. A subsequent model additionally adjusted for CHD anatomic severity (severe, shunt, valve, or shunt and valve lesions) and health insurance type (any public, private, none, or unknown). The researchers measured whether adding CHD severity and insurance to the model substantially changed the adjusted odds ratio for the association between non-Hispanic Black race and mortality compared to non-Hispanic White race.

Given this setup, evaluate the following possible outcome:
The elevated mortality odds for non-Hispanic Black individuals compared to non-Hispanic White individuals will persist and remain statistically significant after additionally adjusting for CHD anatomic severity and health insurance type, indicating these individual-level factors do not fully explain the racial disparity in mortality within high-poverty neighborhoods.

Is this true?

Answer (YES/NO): YES